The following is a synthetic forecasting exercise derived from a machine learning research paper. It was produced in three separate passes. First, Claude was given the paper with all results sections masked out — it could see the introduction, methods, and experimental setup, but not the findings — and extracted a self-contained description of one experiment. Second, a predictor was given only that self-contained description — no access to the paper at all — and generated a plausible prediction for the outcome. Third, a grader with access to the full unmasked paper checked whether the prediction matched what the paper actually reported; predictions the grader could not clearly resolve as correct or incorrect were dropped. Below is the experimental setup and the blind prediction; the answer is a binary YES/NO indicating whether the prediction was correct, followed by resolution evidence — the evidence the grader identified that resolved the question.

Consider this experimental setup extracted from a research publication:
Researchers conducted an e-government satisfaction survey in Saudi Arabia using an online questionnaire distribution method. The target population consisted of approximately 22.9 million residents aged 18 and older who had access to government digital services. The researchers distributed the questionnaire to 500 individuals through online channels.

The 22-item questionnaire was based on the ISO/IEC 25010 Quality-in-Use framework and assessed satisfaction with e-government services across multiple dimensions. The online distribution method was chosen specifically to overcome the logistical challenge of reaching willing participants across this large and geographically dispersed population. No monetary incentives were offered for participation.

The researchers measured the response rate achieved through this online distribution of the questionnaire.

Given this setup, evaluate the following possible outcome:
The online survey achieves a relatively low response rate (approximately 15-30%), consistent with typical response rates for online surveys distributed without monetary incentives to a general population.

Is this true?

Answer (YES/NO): NO